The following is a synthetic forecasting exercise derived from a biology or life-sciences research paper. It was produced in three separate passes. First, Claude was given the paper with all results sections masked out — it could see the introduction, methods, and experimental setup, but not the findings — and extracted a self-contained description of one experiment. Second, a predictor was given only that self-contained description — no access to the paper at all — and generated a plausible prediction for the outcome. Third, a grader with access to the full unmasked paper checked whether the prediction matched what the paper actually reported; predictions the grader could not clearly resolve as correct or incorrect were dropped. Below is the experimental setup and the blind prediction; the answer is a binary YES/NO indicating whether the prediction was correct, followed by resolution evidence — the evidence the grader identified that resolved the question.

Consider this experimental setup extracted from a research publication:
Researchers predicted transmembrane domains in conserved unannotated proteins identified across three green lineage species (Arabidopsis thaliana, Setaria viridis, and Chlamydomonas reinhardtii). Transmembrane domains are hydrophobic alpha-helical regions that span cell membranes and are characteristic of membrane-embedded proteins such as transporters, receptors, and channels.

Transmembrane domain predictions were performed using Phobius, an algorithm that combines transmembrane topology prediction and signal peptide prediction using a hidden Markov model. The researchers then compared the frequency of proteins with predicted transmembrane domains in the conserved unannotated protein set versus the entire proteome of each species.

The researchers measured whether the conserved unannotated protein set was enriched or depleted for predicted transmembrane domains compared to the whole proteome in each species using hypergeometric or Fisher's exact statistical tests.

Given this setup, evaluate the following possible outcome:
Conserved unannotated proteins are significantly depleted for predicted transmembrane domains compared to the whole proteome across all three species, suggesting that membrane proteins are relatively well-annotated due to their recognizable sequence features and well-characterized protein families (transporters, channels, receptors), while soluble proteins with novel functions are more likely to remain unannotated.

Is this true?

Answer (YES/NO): NO